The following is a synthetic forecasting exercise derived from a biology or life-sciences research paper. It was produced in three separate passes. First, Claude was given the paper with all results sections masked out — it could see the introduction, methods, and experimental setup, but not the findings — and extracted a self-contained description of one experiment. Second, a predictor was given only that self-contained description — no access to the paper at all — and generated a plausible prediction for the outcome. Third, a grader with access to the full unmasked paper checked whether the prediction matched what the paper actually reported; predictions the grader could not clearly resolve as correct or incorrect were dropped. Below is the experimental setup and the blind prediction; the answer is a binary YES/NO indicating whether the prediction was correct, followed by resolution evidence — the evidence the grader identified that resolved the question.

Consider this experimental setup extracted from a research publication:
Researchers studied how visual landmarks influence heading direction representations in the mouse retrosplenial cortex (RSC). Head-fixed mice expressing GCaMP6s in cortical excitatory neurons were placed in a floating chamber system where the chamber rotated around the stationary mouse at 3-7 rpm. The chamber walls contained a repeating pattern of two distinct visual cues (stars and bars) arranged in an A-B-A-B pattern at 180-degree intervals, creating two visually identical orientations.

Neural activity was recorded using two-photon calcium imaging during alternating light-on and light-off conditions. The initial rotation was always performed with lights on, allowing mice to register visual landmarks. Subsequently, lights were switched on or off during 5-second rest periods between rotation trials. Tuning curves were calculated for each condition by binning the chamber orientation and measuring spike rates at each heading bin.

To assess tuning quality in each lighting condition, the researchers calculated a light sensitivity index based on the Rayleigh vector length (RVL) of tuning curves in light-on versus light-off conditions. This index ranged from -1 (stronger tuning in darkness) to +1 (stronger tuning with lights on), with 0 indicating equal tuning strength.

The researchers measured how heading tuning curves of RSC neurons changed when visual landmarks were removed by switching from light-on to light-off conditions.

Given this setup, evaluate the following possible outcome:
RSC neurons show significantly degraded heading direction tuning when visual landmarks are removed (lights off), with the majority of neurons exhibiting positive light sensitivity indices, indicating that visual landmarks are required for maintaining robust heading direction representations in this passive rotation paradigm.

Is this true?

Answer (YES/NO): YES